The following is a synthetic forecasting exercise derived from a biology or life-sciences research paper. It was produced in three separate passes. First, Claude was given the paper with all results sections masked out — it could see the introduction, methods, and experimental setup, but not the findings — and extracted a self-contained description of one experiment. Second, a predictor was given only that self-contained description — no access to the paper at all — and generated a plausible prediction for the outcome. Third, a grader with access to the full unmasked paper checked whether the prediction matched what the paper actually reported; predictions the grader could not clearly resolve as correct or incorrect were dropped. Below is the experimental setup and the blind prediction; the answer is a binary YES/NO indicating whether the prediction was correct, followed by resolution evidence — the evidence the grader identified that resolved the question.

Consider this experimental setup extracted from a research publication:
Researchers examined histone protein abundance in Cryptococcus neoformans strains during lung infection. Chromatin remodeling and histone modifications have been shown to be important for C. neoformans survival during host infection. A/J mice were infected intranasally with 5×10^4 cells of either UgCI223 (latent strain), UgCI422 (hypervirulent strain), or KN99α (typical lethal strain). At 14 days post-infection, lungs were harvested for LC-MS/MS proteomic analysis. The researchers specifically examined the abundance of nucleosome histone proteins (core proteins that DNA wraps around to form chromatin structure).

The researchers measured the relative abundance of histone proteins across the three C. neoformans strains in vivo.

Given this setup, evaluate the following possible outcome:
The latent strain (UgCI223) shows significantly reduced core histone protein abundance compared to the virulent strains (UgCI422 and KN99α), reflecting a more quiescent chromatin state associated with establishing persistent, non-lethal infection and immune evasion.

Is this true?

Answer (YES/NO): NO